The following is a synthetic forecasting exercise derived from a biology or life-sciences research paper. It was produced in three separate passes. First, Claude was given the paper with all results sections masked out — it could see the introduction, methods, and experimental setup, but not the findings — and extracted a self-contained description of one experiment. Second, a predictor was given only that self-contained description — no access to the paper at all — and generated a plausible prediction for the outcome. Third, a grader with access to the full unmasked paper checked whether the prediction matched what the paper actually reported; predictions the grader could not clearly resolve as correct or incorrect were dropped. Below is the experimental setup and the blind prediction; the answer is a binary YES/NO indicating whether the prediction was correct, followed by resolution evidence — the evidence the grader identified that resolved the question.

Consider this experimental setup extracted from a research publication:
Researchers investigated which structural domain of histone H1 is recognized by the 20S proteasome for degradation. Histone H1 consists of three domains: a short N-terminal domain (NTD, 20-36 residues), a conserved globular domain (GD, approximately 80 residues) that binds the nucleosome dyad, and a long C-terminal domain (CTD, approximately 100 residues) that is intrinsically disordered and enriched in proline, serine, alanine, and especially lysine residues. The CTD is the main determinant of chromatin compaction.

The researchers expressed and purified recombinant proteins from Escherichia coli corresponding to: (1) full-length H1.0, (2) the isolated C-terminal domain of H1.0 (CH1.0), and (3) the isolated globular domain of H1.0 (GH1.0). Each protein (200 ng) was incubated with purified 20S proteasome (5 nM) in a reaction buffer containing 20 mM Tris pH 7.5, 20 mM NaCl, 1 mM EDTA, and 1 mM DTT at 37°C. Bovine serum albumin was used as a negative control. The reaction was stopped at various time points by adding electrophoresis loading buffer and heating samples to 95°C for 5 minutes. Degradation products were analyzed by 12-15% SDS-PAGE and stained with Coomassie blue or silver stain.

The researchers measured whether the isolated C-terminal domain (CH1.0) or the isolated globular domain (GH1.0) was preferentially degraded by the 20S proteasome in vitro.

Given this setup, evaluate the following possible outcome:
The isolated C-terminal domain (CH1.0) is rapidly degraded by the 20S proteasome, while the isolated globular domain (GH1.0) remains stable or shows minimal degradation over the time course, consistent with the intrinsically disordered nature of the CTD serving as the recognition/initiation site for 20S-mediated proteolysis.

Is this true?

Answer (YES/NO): YES